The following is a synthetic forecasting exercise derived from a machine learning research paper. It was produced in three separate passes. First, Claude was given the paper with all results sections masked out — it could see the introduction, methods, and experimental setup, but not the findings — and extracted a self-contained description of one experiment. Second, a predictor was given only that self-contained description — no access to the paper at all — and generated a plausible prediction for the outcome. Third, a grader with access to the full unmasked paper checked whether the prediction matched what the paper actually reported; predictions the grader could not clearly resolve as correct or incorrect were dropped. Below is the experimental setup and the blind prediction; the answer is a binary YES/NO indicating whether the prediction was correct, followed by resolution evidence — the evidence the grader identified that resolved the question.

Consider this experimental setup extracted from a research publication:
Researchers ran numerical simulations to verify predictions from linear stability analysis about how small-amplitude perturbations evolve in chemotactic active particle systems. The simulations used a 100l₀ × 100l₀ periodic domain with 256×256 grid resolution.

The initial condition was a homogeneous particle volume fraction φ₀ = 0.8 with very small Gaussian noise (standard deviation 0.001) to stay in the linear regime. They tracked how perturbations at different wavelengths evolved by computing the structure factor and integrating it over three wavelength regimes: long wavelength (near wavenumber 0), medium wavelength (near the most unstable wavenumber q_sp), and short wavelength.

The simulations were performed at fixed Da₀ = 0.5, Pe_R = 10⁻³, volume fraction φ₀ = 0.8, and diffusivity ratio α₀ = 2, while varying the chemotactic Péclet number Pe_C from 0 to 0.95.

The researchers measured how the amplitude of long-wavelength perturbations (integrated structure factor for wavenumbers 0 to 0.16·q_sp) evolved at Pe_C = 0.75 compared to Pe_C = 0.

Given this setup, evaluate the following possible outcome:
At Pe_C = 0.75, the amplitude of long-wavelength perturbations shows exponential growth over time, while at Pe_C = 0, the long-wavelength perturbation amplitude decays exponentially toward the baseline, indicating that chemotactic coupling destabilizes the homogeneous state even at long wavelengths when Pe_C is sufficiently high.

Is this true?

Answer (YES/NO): NO